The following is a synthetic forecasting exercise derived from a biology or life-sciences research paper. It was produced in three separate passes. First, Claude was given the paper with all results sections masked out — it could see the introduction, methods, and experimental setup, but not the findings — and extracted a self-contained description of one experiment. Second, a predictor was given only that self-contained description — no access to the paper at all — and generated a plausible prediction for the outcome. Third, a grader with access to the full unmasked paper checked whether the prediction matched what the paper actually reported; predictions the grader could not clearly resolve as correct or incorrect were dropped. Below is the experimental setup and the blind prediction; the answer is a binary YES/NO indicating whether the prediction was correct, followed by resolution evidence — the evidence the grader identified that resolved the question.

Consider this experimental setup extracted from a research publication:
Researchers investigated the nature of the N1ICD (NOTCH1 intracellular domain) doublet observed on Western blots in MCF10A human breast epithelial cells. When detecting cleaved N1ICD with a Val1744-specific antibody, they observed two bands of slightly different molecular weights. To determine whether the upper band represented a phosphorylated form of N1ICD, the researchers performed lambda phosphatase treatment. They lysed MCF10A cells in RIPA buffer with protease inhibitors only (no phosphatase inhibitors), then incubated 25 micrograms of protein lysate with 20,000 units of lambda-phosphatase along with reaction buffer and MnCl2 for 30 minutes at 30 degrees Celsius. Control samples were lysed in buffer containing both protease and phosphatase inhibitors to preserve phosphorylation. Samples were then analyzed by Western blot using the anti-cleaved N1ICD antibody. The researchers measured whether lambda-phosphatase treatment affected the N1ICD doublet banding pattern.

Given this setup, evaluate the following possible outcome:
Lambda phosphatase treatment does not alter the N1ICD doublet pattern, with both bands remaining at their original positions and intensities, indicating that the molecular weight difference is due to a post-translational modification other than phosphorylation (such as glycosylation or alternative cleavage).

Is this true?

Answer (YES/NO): NO